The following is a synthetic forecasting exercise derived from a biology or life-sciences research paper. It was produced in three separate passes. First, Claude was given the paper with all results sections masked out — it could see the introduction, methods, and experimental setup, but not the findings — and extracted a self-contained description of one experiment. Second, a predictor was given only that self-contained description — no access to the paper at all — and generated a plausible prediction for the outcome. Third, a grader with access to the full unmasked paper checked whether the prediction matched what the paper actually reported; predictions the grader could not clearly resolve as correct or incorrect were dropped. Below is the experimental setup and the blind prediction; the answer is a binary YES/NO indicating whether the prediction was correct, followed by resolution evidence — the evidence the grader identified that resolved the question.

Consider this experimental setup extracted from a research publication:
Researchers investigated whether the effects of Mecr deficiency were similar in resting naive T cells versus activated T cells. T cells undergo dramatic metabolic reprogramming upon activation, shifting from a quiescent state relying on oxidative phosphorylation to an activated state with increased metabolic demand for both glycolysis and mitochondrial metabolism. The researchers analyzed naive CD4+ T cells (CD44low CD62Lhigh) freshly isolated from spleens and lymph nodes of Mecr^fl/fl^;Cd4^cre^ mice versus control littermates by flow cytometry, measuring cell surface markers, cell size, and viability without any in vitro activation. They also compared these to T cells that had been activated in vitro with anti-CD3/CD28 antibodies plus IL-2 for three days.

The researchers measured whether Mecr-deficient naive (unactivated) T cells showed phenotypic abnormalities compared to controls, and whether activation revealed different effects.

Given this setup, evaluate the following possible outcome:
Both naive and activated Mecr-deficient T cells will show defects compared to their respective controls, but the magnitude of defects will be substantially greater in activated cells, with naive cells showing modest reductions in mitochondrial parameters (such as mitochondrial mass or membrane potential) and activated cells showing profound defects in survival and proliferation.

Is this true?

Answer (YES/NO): NO